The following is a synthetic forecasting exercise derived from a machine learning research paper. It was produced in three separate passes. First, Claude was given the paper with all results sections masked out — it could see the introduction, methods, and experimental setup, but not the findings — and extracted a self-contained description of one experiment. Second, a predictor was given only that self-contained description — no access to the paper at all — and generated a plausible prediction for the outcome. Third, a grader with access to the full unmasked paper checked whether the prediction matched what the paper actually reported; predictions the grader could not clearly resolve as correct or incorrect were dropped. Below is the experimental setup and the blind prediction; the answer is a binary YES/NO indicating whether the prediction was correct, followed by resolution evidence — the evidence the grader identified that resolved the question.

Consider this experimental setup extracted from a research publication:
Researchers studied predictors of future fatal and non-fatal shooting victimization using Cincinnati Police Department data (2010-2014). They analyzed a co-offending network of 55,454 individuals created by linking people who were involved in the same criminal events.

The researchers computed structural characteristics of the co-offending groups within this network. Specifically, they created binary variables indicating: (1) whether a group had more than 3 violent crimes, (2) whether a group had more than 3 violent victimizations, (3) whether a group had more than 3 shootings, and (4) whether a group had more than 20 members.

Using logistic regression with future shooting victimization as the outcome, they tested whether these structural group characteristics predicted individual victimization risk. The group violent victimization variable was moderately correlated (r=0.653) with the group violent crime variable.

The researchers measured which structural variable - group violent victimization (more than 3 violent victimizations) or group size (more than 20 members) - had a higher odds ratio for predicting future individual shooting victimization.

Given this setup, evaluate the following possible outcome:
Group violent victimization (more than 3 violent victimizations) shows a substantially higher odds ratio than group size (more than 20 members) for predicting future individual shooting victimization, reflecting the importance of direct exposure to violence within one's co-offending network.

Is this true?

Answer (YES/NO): NO